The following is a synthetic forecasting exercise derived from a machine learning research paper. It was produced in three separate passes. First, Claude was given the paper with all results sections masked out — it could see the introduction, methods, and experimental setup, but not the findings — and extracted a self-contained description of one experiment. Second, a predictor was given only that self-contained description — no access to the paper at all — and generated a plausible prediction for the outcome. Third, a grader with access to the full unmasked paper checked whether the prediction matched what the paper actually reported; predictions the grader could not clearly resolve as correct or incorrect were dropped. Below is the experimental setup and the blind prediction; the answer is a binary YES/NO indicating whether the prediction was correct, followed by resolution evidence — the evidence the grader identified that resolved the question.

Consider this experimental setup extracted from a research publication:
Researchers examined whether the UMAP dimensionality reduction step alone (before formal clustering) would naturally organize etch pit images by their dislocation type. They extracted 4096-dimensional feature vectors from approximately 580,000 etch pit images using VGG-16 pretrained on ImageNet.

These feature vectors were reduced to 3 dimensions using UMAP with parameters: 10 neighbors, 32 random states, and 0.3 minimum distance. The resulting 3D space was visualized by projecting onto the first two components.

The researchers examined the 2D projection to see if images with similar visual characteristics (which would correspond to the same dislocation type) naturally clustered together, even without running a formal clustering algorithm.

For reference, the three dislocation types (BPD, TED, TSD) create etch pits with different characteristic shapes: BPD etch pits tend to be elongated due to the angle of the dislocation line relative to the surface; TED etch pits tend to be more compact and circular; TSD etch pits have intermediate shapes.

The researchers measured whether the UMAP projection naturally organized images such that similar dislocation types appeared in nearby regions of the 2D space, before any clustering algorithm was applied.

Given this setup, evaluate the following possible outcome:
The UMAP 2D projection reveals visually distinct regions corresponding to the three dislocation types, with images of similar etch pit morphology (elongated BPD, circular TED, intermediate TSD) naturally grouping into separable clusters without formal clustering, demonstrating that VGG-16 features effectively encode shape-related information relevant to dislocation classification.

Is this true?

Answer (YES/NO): YES